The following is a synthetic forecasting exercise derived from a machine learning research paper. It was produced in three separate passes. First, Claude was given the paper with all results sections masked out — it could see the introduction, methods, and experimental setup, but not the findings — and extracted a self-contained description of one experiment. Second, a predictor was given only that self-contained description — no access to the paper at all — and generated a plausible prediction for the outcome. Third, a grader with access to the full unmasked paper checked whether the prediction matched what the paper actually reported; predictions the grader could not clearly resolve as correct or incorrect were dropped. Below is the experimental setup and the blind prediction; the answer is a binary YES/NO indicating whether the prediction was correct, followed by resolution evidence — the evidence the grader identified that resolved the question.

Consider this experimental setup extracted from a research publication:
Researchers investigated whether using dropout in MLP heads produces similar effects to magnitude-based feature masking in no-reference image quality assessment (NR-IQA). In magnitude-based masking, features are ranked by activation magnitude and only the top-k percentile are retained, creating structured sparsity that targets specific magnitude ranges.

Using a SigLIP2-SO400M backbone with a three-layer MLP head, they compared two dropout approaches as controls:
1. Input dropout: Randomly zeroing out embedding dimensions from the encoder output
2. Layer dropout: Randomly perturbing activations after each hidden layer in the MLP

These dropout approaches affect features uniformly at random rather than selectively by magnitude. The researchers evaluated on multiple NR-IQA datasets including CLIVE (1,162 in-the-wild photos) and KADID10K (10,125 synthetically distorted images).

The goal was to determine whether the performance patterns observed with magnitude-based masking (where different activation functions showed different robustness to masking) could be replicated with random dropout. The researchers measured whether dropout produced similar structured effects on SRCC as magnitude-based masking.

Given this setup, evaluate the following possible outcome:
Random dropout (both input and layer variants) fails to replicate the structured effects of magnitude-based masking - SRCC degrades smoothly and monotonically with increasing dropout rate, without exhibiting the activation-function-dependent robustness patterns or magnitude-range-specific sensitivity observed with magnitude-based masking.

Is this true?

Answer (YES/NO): NO